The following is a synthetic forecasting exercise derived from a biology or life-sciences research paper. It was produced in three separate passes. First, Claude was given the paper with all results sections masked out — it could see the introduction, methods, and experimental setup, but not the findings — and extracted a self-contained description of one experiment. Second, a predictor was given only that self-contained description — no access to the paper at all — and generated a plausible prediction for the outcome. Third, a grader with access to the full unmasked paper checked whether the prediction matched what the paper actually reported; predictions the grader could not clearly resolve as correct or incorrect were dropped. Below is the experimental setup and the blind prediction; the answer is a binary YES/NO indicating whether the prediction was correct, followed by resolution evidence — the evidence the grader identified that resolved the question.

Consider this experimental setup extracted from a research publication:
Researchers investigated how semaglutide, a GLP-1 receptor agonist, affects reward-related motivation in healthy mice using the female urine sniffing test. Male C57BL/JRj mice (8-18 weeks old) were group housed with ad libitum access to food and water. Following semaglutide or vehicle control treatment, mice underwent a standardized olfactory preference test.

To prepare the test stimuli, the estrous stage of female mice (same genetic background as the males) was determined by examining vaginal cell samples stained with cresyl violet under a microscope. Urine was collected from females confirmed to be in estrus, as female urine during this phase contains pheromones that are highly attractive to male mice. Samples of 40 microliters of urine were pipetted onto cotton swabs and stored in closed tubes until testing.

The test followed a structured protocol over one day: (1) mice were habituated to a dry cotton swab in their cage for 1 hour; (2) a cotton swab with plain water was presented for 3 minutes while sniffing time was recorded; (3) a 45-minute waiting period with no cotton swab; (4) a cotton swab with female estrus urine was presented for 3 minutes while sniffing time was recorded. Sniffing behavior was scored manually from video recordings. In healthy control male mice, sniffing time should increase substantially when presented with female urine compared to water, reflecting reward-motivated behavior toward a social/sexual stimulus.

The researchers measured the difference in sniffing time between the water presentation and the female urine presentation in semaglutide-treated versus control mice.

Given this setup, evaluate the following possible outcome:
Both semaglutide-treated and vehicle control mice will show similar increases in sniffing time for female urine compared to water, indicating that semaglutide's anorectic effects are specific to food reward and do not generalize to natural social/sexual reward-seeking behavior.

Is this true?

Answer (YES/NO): NO